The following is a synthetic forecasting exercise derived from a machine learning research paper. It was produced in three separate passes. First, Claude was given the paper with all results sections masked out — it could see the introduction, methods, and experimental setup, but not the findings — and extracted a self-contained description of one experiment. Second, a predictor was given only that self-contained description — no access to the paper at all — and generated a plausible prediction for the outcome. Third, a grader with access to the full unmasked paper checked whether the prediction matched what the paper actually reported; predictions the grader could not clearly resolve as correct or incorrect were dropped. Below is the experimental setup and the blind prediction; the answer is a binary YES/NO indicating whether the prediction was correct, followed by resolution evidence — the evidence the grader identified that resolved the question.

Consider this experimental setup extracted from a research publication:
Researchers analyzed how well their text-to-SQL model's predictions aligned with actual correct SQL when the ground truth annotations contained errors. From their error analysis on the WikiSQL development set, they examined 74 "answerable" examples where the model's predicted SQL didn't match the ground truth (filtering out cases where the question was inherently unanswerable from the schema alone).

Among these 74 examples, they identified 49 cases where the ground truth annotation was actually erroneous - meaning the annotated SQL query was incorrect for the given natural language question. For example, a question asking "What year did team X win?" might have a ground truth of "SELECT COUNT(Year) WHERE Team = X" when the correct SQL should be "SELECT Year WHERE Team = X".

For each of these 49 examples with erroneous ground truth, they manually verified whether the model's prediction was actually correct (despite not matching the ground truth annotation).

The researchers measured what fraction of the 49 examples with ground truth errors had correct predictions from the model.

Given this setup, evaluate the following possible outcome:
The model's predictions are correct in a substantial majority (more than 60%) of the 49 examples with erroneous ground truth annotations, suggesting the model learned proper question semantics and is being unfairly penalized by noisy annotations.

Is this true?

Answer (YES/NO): YES